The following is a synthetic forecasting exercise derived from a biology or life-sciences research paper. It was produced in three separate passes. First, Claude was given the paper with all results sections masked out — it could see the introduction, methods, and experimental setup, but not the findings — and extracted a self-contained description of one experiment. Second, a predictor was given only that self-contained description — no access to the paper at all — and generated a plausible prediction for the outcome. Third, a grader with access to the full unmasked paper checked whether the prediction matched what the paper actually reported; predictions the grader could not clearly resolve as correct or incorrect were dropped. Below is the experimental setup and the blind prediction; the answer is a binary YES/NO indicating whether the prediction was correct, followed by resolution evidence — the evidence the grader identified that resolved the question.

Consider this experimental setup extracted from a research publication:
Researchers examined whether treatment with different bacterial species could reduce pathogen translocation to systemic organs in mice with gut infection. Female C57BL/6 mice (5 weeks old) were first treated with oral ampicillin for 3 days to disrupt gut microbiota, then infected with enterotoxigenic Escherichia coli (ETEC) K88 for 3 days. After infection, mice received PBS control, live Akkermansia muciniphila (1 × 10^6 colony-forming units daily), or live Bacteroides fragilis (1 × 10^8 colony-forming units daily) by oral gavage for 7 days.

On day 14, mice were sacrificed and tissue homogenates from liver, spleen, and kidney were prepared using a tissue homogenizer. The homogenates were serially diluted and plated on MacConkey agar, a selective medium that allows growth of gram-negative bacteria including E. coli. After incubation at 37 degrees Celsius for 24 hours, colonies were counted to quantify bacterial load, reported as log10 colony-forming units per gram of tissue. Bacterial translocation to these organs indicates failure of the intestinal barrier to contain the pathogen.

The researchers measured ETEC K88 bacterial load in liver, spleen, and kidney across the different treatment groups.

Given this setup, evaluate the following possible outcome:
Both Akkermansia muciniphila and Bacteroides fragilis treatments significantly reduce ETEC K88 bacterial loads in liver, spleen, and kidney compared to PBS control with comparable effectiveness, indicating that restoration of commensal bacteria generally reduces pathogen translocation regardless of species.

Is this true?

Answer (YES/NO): YES